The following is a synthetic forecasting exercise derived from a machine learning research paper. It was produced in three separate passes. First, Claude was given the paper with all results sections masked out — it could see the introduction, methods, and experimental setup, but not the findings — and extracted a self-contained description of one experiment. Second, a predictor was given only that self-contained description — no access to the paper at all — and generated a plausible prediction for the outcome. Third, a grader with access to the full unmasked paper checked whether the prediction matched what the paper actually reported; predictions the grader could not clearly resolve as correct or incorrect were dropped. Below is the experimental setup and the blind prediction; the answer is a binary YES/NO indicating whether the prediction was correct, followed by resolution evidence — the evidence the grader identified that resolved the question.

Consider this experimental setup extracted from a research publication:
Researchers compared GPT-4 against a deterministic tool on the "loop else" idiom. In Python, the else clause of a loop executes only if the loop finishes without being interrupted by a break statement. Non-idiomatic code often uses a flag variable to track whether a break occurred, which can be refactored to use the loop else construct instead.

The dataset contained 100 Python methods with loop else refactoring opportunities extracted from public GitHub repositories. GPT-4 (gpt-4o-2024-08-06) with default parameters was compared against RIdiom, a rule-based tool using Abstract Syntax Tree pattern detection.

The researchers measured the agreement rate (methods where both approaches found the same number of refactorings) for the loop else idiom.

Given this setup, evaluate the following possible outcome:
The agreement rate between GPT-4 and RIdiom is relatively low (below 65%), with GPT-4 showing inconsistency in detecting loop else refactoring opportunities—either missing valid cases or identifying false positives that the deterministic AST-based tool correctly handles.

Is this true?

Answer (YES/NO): NO